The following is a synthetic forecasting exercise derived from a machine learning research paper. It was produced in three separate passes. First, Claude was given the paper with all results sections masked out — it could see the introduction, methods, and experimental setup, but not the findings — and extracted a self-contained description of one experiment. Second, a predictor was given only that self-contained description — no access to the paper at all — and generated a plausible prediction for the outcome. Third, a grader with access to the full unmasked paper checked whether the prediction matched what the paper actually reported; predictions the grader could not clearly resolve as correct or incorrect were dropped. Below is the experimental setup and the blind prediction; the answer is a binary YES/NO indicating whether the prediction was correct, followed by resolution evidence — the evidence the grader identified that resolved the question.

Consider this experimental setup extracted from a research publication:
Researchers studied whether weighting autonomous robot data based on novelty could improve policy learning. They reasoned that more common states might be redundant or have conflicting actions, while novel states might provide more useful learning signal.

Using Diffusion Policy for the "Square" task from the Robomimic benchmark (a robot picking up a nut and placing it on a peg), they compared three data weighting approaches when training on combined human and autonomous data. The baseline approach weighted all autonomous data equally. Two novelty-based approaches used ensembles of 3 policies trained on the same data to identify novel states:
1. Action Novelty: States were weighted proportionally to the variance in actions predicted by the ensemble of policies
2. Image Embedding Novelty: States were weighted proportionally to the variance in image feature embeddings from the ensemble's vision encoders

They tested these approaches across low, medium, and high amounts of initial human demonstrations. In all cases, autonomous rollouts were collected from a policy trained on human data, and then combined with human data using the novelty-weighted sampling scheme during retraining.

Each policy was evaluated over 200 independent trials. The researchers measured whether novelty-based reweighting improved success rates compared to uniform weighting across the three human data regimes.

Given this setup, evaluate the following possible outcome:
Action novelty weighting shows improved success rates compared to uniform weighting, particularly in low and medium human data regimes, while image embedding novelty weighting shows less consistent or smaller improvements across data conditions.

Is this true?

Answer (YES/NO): NO